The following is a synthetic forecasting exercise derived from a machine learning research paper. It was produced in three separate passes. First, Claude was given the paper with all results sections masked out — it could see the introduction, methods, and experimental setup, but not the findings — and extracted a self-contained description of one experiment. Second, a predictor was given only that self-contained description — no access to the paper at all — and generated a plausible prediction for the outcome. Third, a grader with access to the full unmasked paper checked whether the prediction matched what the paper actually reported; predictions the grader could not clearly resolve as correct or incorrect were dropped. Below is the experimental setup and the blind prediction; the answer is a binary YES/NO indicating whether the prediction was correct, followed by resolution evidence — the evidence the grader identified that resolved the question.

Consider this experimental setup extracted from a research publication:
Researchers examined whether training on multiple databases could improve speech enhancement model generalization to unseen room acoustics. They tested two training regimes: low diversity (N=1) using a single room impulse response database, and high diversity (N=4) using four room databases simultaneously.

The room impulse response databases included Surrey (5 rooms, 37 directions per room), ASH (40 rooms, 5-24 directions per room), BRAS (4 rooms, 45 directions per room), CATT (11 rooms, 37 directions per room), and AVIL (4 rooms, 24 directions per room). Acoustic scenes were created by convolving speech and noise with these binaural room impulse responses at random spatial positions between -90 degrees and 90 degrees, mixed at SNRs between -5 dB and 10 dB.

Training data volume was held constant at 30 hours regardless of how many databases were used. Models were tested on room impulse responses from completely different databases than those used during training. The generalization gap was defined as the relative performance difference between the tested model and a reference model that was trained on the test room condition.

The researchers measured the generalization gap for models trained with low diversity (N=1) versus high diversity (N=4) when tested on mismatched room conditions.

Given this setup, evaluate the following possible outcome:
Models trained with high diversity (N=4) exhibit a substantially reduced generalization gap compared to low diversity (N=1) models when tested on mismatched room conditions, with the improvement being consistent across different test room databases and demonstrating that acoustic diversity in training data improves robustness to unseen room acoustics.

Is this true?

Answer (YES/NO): YES